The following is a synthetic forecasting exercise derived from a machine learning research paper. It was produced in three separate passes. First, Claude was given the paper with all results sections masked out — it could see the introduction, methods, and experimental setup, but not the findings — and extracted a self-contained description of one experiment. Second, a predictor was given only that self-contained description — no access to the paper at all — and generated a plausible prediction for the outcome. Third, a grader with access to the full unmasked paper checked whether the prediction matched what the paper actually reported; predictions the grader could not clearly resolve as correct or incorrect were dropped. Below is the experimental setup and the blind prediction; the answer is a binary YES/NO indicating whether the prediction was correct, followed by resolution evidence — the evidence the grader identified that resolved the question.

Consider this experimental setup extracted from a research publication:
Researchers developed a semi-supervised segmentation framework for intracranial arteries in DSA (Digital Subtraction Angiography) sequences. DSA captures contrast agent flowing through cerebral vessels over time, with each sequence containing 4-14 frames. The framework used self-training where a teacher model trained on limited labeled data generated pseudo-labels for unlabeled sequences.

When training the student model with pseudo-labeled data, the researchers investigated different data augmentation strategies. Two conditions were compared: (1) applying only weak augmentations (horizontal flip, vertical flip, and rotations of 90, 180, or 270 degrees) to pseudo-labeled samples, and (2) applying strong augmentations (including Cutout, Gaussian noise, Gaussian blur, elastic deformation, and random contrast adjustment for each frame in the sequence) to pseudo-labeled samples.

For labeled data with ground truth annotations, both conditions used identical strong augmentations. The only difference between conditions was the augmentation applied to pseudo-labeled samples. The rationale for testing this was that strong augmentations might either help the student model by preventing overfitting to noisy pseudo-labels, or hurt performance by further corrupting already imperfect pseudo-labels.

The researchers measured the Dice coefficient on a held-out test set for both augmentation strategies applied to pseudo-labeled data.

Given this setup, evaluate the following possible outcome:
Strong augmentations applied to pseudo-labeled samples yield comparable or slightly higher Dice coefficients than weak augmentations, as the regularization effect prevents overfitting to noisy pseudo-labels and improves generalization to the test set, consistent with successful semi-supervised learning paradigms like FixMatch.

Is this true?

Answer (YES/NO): YES